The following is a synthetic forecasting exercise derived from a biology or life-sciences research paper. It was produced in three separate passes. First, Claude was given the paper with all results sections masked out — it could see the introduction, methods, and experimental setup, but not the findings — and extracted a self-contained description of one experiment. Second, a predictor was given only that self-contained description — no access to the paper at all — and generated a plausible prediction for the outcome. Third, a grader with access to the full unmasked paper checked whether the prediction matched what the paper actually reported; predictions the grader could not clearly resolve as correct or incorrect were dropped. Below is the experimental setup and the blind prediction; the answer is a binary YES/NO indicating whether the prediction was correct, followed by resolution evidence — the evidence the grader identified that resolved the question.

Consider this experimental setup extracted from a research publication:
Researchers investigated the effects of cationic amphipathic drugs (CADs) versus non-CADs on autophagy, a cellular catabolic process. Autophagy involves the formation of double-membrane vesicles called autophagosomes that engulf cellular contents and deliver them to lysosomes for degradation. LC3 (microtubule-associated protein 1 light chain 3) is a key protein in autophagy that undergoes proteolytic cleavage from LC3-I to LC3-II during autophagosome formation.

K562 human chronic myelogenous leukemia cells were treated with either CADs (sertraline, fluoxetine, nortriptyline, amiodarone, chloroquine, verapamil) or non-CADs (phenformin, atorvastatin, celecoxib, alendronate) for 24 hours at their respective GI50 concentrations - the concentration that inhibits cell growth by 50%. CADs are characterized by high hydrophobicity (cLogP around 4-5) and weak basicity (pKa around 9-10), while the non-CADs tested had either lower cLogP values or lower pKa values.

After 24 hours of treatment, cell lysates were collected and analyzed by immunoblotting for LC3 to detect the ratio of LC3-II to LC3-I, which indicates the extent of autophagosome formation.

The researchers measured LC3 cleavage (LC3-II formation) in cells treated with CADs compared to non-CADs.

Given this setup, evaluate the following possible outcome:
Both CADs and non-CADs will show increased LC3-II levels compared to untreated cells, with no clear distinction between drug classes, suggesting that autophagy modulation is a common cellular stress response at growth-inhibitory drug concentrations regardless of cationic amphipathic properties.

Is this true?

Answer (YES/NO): NO